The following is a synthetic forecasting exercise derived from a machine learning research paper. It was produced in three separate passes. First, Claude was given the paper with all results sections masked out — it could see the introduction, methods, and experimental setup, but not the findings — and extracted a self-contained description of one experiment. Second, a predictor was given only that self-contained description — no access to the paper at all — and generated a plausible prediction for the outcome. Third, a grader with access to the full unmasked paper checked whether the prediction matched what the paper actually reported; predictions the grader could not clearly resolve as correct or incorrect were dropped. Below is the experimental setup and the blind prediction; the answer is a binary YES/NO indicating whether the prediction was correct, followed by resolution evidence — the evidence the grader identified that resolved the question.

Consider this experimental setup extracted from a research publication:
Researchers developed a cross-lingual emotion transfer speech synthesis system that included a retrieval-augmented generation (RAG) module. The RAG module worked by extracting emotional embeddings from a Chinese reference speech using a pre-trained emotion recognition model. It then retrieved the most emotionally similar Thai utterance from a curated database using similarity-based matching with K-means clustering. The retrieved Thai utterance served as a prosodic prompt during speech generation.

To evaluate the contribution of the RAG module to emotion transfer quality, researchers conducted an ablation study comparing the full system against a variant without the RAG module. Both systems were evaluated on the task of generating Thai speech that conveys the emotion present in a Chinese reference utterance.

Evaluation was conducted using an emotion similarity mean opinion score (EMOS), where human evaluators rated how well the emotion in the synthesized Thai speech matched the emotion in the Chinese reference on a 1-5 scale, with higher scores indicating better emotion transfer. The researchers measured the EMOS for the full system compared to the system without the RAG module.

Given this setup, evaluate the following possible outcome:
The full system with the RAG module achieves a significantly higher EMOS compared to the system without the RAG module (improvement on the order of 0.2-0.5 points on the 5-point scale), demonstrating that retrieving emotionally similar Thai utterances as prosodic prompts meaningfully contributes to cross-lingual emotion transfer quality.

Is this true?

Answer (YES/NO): YES